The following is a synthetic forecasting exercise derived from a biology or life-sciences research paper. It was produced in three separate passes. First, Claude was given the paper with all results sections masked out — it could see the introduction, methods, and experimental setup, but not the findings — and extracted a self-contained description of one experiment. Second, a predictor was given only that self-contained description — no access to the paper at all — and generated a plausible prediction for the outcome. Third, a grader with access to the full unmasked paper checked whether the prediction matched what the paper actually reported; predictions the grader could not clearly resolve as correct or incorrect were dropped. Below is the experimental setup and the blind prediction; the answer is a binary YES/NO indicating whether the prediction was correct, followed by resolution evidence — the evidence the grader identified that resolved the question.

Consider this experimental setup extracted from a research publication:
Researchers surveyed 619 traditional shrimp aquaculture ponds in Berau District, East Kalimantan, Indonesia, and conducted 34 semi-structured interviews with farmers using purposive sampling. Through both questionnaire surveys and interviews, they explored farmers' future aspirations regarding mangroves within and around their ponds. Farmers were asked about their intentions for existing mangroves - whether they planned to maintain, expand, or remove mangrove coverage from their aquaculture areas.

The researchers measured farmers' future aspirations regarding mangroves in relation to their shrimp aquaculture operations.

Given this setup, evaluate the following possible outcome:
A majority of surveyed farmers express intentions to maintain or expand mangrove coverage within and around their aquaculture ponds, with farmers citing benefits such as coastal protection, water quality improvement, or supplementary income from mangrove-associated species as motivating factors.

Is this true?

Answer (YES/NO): NO